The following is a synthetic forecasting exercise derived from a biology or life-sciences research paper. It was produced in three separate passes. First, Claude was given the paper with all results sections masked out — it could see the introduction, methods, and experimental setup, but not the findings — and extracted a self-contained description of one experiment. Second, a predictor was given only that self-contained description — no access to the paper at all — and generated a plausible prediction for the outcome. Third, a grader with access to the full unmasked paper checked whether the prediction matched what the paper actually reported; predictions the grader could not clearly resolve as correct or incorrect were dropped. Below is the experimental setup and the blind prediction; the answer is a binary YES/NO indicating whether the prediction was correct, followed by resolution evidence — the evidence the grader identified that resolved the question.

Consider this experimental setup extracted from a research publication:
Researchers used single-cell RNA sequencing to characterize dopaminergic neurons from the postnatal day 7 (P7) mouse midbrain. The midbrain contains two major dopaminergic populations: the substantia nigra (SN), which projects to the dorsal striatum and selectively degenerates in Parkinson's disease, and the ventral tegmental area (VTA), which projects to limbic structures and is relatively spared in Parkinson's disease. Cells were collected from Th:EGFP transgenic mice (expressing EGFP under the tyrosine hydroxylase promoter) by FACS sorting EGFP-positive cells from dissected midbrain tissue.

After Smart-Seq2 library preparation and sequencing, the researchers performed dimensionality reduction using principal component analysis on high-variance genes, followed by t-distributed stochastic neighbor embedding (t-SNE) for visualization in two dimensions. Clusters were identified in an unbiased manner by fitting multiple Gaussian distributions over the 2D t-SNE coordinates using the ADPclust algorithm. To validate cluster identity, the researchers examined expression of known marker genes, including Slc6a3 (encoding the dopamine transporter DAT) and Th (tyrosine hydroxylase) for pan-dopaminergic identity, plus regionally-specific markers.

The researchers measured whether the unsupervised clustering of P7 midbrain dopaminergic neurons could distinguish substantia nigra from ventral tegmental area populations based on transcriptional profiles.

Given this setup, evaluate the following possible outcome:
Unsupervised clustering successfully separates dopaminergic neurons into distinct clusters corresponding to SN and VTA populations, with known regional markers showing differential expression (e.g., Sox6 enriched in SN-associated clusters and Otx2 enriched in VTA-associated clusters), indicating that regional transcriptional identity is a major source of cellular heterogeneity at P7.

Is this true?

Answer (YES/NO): YES